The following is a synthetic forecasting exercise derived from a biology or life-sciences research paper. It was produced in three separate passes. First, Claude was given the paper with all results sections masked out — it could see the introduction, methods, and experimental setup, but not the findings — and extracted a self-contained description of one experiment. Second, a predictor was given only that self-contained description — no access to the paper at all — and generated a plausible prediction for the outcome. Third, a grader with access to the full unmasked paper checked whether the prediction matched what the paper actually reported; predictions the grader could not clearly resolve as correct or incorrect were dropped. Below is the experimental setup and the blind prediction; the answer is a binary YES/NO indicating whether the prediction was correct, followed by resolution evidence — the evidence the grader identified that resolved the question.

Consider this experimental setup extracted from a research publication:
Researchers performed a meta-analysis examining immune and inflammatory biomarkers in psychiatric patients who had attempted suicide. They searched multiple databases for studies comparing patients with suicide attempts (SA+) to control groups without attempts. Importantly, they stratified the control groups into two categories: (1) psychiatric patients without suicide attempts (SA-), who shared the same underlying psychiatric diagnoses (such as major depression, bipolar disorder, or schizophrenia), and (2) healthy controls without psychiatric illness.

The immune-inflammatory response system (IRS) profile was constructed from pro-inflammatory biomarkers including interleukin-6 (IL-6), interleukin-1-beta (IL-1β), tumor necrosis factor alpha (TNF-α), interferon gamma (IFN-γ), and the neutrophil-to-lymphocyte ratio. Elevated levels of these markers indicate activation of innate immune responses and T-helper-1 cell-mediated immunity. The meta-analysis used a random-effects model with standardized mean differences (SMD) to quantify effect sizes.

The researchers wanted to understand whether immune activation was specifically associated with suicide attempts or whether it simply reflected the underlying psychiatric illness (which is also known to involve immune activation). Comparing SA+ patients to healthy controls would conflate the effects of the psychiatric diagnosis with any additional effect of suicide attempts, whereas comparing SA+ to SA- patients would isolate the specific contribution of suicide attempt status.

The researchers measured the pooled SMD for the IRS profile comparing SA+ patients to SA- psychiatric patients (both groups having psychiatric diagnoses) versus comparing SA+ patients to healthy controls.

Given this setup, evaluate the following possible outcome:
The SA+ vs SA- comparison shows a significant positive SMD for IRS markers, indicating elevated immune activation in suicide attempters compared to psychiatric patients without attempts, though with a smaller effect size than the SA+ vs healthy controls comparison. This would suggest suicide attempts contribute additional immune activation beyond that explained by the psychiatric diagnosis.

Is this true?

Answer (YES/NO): YES